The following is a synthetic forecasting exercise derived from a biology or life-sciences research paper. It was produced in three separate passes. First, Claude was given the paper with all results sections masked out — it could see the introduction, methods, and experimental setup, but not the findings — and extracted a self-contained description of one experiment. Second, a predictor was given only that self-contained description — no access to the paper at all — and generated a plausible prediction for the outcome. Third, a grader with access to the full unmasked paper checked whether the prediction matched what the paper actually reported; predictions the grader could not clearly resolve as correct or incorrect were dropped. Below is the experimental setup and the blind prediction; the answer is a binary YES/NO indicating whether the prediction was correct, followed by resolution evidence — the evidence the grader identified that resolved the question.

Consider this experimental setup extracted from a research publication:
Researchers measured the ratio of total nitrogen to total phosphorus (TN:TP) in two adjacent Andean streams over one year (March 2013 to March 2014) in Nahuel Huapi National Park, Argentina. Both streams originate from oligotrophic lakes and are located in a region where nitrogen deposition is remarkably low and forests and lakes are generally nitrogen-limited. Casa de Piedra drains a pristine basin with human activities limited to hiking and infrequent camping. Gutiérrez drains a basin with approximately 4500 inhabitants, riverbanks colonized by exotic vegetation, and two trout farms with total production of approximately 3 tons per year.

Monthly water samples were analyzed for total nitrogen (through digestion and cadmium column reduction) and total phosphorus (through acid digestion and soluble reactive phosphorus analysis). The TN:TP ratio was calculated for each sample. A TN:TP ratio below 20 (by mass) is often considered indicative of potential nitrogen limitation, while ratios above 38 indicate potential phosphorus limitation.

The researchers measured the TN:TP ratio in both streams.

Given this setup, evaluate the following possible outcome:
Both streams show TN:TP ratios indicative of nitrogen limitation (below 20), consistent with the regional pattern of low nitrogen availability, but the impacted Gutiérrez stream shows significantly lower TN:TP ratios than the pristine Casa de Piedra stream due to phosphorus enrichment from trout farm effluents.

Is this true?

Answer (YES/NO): NO